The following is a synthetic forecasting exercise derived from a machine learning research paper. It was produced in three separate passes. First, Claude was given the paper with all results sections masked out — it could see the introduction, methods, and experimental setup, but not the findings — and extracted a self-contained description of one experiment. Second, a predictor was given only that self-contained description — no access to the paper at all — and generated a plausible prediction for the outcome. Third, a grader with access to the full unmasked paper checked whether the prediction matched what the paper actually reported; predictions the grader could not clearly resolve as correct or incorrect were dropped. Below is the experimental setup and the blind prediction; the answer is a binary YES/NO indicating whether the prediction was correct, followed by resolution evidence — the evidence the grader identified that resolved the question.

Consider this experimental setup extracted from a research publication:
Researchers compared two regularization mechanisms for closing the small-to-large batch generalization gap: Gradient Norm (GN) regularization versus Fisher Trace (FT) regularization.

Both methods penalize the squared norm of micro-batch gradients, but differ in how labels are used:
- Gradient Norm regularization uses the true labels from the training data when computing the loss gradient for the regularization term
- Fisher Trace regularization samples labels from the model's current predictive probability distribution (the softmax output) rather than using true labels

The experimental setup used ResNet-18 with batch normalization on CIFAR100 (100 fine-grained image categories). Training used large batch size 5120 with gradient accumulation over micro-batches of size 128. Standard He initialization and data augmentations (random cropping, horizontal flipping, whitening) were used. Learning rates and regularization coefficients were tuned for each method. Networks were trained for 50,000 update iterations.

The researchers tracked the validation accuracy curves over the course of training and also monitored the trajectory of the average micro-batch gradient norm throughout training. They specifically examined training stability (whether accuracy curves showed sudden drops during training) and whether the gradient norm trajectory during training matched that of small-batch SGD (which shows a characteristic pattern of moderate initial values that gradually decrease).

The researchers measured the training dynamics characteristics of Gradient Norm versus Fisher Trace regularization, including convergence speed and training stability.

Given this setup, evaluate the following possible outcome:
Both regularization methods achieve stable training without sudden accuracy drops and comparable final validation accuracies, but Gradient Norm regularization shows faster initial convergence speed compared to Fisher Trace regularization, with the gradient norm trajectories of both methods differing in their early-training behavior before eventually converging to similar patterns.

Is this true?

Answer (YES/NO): NO